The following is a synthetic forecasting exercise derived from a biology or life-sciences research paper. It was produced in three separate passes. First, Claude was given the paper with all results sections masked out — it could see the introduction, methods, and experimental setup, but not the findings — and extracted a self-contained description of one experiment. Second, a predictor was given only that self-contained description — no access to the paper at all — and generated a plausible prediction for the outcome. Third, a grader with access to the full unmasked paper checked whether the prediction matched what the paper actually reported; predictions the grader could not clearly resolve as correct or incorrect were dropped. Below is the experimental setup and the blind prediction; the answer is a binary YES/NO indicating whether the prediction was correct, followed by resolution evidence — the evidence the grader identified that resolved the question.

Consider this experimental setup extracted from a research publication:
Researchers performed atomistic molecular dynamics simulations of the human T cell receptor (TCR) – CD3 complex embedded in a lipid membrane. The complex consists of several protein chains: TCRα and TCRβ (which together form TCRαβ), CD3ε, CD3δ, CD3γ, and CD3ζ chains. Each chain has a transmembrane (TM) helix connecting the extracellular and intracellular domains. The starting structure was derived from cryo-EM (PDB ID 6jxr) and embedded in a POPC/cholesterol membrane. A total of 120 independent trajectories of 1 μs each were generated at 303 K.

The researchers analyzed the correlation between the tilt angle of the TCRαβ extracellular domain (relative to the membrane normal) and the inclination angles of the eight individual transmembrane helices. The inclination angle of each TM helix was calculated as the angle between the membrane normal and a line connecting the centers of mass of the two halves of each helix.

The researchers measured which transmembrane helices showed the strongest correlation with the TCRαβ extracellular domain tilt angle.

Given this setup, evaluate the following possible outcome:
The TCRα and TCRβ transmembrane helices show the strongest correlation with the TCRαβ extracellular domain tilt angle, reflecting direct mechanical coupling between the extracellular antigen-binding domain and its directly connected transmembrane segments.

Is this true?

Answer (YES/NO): NO